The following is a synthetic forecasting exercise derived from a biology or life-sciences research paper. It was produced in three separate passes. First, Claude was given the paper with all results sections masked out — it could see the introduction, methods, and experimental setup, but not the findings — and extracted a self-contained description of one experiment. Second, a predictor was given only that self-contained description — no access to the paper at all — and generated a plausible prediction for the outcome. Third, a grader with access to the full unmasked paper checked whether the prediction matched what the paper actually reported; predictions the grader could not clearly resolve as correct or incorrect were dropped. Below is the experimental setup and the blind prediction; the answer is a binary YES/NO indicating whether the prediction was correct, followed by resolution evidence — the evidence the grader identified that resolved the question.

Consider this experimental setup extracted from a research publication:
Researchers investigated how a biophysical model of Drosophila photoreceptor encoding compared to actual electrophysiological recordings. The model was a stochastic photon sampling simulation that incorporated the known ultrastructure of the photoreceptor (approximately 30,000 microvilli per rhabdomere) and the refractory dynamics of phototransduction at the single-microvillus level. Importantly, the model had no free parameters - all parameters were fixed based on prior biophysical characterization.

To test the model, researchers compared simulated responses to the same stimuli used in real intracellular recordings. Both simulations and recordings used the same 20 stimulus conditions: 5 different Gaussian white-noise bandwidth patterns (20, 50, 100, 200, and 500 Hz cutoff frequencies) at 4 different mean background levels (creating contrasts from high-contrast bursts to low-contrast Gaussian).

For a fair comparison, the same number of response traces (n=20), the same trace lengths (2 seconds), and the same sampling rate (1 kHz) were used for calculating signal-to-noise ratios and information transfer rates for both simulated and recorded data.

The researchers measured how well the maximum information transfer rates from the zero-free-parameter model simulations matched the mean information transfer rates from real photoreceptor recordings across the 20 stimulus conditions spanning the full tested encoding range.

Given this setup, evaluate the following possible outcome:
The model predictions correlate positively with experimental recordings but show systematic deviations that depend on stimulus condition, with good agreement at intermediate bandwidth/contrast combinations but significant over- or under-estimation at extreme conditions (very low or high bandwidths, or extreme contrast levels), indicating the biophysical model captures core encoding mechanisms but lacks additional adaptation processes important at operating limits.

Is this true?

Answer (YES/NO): NO